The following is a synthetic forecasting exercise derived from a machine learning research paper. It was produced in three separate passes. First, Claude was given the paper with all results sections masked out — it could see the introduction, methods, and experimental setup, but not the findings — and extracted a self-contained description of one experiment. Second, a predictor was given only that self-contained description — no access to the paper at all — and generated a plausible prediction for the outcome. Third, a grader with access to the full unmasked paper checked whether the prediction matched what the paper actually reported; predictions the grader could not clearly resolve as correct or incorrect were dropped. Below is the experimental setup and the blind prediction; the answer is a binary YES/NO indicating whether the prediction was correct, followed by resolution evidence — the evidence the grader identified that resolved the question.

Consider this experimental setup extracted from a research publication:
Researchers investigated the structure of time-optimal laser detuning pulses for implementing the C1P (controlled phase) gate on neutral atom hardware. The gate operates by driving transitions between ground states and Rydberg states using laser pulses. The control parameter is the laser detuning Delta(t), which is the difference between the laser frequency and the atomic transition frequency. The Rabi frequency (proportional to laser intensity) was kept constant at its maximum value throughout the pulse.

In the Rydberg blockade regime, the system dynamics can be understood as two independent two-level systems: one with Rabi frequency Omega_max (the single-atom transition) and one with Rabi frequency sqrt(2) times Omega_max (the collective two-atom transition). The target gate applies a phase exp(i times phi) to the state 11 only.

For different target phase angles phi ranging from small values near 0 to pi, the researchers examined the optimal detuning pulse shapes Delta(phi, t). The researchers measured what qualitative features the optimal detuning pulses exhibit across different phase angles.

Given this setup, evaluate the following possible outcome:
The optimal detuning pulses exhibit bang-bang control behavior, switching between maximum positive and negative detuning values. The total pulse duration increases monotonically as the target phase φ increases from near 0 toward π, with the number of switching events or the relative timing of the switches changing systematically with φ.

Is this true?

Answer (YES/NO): NO